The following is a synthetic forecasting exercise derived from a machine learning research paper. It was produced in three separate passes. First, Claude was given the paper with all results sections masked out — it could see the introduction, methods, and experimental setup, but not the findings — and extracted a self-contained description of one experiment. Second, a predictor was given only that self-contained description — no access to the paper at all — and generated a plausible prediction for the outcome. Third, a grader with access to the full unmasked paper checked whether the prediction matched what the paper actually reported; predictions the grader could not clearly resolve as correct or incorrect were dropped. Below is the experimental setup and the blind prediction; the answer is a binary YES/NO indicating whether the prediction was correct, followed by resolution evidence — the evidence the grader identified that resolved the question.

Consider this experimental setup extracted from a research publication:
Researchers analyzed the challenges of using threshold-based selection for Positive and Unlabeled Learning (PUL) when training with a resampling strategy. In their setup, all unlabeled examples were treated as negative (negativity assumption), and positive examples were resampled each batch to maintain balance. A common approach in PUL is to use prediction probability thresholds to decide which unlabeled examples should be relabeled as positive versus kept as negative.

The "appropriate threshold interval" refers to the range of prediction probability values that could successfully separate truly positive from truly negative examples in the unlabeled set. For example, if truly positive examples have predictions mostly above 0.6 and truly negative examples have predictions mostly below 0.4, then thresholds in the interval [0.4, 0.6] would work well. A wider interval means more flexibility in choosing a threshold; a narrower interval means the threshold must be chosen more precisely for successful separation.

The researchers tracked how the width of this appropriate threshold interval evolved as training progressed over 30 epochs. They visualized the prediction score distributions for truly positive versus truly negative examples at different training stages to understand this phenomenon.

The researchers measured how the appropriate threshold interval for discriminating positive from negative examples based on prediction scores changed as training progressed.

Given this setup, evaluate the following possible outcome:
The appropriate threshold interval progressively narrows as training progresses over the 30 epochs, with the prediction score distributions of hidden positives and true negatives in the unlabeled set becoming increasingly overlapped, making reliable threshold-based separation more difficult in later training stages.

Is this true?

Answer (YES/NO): YES